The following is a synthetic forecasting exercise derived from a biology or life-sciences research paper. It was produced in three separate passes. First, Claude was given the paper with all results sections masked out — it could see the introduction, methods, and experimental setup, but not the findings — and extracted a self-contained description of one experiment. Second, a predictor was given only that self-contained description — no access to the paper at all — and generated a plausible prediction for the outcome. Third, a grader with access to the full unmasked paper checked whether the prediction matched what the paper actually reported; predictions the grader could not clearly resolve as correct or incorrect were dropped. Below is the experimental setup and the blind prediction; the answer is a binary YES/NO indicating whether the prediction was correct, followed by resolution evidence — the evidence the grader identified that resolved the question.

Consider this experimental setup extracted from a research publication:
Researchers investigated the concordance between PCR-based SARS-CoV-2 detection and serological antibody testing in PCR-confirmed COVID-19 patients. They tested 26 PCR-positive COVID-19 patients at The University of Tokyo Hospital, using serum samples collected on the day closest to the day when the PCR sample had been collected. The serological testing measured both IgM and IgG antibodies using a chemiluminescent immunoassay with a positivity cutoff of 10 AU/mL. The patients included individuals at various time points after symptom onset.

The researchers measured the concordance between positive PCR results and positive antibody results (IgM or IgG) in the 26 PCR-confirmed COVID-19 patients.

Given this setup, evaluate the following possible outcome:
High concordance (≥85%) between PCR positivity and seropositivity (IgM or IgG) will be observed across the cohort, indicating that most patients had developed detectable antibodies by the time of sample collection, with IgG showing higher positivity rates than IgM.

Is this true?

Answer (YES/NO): NO